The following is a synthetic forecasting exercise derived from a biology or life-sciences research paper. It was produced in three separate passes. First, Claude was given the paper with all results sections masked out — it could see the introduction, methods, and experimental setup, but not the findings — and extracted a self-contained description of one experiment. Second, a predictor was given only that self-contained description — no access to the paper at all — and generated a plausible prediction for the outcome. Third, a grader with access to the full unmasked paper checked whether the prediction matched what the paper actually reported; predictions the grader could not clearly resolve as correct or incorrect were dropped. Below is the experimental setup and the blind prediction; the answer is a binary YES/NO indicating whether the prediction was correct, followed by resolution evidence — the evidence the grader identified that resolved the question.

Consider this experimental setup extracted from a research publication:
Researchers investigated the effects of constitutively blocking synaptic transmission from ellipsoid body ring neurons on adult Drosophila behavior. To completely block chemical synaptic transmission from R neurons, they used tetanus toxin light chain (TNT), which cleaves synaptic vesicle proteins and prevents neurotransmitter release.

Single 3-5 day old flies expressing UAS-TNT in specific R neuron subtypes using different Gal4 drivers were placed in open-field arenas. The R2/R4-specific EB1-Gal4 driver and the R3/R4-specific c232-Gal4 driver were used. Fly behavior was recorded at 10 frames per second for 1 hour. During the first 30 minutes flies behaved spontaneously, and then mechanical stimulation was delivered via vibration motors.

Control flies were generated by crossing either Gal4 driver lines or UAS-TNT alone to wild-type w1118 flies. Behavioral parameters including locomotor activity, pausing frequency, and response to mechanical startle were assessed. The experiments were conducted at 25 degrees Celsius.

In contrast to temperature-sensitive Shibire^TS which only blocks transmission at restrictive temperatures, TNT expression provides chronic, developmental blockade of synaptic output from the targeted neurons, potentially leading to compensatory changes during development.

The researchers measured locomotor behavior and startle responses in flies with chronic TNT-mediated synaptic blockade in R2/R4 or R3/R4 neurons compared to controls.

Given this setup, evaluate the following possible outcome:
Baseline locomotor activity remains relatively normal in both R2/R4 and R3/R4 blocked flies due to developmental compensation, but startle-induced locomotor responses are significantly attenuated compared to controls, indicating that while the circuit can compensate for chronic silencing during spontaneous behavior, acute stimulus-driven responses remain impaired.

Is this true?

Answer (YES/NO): NO